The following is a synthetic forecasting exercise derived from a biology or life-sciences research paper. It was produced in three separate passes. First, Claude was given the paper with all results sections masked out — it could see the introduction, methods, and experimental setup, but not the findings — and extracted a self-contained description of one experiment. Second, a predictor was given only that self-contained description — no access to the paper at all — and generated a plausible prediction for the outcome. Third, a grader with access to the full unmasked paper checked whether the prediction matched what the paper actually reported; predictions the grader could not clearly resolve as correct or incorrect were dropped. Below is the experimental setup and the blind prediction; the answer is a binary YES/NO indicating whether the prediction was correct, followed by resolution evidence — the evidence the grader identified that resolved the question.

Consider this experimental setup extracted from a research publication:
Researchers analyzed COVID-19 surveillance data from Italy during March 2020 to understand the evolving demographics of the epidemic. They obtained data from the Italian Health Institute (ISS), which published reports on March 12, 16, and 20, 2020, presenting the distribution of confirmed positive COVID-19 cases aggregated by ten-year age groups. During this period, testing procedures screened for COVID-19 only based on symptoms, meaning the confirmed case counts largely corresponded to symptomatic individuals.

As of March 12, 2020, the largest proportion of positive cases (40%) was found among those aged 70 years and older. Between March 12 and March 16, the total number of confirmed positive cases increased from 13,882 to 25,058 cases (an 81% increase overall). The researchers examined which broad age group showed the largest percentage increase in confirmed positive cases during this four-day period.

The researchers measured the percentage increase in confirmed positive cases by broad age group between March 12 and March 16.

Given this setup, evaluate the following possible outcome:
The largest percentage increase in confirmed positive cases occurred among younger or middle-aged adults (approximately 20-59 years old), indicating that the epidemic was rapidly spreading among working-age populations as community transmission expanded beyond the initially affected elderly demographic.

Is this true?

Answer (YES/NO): YES